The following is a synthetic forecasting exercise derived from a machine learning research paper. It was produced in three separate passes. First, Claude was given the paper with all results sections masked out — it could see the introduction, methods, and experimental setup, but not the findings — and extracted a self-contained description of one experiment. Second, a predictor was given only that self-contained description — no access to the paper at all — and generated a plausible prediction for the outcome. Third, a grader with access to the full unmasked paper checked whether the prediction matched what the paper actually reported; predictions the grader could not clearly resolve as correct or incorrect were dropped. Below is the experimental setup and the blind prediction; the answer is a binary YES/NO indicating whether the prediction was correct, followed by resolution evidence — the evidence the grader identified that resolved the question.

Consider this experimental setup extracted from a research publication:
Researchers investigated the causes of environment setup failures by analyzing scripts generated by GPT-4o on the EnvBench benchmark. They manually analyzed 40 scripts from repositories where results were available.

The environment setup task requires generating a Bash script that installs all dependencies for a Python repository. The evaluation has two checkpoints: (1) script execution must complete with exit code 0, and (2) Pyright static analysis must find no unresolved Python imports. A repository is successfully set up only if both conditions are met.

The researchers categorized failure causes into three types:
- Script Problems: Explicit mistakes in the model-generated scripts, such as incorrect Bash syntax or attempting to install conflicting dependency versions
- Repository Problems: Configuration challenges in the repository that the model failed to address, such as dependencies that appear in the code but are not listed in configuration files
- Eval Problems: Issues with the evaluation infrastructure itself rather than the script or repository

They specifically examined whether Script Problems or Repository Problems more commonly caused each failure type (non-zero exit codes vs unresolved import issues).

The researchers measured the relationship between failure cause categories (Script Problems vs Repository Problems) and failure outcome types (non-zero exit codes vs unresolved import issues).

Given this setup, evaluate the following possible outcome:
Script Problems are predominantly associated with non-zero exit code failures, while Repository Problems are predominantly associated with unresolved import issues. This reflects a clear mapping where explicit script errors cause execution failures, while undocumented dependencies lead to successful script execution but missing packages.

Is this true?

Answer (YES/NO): YES